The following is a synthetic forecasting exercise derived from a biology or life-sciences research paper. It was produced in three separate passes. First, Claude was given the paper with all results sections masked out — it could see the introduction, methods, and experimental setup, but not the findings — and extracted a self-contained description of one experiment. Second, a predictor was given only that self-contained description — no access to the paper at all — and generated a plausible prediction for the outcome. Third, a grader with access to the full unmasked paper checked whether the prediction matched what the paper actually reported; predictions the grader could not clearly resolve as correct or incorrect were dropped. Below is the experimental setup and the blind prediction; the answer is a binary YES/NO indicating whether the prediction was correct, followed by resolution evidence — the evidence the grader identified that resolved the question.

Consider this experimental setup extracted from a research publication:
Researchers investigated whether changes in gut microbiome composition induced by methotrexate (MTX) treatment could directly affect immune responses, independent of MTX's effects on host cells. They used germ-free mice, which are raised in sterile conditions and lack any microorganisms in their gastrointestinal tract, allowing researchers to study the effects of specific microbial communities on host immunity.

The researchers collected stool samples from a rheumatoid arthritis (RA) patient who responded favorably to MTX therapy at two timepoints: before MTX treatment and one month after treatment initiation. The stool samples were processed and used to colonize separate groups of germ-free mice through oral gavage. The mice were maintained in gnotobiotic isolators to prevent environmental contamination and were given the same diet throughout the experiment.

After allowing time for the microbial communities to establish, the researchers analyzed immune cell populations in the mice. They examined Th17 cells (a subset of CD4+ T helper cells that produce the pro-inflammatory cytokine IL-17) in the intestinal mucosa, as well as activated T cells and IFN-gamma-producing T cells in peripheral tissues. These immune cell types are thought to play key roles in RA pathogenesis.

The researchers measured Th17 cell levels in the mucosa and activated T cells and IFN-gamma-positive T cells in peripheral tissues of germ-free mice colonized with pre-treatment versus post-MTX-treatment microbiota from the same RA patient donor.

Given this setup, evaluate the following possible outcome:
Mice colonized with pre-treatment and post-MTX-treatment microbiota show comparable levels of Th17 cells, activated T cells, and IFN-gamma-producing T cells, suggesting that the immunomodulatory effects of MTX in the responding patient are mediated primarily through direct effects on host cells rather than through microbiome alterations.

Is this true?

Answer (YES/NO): NO